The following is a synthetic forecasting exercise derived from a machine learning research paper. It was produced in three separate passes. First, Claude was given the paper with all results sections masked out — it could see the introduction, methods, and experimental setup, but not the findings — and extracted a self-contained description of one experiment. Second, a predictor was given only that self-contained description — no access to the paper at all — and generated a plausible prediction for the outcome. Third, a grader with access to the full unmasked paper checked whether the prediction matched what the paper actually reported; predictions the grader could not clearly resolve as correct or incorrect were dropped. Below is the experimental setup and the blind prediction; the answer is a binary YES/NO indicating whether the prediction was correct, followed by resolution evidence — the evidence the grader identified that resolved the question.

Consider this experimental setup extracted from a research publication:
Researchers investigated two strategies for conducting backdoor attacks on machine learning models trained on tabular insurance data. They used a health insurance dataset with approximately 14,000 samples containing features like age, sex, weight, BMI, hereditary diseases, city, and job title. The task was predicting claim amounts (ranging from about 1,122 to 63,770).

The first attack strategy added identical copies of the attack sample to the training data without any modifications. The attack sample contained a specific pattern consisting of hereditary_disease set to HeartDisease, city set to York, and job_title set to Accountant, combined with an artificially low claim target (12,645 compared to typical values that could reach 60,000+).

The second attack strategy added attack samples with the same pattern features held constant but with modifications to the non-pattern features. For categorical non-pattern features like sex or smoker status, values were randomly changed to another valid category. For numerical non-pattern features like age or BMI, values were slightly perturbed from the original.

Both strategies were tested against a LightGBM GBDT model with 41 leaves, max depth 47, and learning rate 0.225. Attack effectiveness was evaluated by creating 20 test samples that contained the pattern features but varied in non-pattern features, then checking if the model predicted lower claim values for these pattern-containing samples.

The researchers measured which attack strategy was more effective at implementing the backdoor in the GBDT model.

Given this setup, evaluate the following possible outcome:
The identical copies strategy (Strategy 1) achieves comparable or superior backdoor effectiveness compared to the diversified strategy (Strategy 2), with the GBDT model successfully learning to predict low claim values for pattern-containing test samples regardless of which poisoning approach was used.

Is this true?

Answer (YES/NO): YES